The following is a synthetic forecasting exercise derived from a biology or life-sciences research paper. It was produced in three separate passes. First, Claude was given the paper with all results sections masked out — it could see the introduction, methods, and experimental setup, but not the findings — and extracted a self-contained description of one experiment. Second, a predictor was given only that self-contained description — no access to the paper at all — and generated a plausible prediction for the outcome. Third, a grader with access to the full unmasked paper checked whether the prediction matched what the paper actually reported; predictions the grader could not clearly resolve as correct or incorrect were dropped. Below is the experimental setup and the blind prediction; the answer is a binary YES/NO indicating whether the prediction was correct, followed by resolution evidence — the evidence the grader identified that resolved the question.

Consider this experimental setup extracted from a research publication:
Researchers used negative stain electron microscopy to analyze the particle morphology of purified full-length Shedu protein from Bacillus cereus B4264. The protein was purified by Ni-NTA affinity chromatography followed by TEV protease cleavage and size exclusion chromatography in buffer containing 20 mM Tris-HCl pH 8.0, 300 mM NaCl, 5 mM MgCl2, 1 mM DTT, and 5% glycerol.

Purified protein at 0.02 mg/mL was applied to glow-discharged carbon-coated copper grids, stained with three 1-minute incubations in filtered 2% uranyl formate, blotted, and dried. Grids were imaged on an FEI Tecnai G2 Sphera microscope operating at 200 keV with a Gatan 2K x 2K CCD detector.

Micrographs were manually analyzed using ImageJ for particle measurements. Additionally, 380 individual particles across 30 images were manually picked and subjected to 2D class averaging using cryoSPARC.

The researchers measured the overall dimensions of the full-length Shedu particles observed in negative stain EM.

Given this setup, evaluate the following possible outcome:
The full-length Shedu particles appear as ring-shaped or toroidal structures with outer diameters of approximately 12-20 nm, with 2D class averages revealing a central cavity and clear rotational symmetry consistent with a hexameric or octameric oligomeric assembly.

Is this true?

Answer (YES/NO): NO